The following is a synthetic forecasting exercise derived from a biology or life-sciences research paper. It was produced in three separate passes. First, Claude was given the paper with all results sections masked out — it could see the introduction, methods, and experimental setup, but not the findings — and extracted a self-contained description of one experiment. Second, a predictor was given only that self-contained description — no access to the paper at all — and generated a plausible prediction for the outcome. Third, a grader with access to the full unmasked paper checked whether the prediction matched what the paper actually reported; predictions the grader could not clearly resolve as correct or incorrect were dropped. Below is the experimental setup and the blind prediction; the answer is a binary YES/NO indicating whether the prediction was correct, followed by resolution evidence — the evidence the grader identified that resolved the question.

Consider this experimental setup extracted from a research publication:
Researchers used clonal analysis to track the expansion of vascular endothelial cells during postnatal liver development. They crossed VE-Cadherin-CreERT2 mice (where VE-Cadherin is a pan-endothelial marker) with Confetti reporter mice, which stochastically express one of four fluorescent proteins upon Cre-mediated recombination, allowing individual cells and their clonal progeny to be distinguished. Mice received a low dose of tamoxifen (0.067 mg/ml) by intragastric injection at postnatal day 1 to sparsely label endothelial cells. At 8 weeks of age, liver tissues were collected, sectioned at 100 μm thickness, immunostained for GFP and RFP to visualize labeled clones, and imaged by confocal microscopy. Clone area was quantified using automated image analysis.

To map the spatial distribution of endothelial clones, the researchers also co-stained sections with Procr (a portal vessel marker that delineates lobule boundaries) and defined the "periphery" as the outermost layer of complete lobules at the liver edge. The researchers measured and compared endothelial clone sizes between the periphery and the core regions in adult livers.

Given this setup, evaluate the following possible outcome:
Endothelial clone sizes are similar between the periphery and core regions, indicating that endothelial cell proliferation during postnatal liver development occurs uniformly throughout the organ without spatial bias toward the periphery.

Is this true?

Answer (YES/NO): NO